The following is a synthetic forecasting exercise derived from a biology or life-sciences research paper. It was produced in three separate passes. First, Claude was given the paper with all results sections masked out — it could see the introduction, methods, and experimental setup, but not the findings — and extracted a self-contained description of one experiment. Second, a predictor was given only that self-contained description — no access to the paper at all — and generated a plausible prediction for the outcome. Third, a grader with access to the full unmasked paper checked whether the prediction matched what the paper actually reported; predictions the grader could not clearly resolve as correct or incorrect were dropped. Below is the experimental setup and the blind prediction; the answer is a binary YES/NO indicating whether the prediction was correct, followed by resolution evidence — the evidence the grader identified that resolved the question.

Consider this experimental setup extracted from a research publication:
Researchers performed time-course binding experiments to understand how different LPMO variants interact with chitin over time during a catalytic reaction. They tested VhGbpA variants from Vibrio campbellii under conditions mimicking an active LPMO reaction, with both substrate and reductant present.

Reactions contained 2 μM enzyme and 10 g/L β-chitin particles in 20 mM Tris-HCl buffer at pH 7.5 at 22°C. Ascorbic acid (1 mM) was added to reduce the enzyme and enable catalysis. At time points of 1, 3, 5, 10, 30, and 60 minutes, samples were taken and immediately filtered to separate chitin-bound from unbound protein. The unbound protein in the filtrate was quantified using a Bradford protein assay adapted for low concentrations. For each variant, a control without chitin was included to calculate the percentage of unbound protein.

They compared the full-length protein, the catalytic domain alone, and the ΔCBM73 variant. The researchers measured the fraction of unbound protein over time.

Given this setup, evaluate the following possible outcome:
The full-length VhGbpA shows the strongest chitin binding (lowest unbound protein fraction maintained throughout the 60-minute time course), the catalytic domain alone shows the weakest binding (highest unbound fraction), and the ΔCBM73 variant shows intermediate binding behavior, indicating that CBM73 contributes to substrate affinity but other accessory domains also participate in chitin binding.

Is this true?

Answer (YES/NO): NO